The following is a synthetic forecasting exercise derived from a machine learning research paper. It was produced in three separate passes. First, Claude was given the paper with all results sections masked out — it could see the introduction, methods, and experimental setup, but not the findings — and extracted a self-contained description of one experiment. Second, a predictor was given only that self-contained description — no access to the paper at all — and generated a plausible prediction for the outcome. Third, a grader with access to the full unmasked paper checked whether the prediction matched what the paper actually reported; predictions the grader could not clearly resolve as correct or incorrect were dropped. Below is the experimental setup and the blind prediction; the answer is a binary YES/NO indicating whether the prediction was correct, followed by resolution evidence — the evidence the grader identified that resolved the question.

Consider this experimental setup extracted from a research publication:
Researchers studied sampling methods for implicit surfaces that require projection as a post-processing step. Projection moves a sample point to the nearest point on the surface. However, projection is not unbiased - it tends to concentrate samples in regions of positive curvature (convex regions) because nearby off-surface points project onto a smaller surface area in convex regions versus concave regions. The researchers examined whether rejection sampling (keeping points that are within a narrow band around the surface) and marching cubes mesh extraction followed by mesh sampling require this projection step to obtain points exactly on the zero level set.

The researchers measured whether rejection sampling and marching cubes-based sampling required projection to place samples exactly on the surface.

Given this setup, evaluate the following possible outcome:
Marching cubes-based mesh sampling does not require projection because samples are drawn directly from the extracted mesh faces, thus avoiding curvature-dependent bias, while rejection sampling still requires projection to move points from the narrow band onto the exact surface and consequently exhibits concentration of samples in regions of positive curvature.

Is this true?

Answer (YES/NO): NO